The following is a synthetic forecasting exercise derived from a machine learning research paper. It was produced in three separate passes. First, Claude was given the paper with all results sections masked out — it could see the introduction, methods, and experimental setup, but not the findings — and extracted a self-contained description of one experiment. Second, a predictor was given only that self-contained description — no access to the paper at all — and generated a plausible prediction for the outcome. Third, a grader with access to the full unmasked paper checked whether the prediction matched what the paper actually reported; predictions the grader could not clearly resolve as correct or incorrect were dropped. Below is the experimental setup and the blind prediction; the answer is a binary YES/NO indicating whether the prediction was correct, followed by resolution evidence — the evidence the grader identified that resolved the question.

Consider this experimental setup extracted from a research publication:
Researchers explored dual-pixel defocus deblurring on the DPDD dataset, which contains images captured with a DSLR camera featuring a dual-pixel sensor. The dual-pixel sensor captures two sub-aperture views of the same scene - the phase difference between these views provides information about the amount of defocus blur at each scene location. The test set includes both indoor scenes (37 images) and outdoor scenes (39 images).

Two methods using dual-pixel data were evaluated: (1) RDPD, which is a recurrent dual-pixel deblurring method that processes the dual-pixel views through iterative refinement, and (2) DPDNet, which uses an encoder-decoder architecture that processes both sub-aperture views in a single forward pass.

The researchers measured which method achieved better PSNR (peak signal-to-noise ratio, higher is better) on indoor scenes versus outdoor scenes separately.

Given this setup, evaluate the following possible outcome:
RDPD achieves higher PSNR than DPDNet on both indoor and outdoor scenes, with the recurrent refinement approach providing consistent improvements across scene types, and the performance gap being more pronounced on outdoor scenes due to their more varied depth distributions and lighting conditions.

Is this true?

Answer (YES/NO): NO